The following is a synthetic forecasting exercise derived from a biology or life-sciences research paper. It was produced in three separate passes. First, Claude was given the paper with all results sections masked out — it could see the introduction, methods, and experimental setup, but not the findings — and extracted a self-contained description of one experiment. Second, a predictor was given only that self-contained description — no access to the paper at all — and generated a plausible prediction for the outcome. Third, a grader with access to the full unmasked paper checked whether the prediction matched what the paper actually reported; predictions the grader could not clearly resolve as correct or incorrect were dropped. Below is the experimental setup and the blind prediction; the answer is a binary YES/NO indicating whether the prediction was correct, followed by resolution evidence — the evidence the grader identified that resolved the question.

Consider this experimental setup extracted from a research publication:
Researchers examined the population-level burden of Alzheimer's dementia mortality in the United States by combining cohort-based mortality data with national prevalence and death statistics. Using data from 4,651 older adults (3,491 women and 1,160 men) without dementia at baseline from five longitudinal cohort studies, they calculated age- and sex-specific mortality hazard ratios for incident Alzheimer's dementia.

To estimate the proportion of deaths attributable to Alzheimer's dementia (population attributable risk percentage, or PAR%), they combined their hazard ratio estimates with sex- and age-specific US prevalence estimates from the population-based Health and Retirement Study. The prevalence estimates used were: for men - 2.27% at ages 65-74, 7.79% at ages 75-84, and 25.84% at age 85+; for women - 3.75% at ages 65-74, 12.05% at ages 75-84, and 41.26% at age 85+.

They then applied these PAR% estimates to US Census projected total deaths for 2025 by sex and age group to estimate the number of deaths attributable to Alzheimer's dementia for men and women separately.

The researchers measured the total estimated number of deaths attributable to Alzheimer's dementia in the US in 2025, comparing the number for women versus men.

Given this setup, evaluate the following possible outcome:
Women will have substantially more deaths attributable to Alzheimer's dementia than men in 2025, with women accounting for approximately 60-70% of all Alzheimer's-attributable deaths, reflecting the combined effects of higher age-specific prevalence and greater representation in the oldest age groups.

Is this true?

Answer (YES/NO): NO